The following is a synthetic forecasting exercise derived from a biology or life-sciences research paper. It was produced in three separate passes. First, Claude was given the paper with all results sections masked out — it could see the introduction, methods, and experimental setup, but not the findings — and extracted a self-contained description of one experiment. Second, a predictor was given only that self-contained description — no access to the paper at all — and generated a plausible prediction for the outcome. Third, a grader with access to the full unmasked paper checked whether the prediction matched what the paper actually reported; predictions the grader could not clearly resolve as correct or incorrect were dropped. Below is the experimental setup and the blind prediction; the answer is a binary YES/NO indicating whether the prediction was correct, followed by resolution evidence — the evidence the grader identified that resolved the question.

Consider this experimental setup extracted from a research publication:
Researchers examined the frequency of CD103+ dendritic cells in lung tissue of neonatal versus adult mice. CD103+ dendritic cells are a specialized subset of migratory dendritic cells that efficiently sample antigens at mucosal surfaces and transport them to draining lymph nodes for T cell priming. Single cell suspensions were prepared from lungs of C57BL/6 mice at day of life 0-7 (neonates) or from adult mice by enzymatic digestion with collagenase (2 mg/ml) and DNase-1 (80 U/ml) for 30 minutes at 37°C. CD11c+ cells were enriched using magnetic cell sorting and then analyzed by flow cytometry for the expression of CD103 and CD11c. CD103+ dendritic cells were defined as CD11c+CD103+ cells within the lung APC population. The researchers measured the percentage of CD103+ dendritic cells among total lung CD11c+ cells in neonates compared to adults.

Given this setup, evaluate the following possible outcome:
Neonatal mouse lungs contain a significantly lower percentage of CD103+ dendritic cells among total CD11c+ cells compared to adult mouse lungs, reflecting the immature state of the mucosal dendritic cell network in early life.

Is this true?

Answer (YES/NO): YES